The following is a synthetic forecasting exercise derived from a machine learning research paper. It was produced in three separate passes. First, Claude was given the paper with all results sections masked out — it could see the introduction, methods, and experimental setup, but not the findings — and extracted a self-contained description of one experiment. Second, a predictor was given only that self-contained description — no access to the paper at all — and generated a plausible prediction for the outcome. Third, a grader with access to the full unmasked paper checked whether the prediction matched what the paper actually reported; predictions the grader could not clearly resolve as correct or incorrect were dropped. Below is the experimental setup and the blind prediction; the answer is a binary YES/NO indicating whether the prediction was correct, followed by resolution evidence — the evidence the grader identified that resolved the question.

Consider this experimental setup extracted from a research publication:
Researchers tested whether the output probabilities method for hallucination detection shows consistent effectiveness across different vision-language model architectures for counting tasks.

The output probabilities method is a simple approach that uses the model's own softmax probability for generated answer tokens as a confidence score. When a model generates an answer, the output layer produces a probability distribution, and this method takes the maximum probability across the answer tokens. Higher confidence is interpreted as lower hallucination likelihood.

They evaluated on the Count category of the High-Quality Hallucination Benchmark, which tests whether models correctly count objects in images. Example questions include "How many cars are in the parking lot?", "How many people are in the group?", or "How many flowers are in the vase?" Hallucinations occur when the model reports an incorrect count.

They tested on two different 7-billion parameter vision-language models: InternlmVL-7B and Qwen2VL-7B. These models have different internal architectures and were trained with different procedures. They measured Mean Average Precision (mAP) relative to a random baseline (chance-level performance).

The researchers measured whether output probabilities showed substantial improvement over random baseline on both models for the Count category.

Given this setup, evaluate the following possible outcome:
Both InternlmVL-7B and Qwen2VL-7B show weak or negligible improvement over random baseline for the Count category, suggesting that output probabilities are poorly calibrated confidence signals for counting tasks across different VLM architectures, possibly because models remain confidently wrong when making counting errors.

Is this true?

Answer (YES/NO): NO